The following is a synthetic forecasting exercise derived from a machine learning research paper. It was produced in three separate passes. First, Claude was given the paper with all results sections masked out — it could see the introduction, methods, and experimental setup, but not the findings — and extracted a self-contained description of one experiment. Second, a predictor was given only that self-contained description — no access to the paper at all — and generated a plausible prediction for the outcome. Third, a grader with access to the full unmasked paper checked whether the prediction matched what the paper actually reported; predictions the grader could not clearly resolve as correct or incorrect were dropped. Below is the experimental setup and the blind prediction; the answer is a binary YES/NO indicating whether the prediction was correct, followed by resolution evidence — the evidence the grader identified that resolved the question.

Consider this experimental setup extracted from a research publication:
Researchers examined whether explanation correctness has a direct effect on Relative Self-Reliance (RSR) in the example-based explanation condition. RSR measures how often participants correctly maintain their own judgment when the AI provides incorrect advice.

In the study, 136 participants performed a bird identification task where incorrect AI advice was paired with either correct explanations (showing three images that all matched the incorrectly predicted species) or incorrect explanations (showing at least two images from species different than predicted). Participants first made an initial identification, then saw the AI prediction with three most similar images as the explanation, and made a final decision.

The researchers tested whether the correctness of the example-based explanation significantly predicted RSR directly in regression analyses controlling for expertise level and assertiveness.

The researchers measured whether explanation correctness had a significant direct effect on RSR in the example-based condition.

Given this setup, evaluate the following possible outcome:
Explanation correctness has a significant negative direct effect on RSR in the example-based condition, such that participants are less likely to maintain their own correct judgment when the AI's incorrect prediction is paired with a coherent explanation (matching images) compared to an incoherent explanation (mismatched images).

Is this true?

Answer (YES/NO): YES